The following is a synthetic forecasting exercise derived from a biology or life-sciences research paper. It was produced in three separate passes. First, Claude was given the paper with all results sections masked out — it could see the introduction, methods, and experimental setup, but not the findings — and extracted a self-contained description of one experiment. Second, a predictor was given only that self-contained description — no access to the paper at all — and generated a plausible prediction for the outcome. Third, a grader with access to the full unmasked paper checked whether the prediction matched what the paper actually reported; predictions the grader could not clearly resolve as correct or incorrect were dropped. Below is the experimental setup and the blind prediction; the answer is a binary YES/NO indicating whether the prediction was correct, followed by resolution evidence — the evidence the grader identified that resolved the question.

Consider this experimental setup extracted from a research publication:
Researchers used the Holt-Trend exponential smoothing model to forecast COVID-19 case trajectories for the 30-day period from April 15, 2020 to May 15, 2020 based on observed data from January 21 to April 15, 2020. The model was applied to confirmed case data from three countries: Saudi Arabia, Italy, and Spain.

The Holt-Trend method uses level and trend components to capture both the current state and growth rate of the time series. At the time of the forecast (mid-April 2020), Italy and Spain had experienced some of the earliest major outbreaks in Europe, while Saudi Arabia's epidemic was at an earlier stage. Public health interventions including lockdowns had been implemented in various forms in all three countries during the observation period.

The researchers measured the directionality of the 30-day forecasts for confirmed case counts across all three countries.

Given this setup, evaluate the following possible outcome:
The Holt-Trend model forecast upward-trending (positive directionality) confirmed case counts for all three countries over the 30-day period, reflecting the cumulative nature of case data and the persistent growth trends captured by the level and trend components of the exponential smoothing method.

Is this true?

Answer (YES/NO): YES